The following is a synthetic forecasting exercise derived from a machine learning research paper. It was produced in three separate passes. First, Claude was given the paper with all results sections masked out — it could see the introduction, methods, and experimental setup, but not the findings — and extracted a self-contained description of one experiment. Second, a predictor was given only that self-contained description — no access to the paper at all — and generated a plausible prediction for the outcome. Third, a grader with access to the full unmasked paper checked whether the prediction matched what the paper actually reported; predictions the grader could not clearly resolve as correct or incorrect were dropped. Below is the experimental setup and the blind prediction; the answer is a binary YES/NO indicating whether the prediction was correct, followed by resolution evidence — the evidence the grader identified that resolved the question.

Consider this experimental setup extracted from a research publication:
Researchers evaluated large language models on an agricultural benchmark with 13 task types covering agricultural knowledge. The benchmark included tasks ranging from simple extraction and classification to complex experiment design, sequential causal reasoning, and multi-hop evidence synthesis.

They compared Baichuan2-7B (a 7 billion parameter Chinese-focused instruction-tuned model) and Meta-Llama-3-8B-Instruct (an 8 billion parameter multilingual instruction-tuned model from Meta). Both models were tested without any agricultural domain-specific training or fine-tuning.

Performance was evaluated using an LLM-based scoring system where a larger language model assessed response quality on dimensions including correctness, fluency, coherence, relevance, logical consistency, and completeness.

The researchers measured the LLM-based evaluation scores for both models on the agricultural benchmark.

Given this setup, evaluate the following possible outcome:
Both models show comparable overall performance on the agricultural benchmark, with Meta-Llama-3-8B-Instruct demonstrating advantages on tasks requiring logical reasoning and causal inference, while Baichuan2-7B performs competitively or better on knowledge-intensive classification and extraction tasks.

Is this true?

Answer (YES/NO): NO